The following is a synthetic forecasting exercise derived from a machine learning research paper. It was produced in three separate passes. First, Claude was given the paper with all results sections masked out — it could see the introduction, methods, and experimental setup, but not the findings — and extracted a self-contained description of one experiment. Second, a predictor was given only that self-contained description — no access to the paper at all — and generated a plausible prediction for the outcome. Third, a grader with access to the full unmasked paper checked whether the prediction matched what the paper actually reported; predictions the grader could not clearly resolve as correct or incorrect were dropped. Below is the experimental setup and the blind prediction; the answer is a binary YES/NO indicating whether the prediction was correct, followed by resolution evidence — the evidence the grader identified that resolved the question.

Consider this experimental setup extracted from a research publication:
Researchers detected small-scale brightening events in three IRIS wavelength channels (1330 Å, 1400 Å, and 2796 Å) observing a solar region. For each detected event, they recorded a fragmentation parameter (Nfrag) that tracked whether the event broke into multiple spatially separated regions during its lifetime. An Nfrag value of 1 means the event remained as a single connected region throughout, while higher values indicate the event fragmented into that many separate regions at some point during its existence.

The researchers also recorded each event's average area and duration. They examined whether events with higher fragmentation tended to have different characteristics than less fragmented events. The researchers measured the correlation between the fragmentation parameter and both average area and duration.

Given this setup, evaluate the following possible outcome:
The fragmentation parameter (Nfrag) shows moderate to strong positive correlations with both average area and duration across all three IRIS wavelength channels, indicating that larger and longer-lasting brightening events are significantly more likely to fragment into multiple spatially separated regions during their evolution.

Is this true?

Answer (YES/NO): YES